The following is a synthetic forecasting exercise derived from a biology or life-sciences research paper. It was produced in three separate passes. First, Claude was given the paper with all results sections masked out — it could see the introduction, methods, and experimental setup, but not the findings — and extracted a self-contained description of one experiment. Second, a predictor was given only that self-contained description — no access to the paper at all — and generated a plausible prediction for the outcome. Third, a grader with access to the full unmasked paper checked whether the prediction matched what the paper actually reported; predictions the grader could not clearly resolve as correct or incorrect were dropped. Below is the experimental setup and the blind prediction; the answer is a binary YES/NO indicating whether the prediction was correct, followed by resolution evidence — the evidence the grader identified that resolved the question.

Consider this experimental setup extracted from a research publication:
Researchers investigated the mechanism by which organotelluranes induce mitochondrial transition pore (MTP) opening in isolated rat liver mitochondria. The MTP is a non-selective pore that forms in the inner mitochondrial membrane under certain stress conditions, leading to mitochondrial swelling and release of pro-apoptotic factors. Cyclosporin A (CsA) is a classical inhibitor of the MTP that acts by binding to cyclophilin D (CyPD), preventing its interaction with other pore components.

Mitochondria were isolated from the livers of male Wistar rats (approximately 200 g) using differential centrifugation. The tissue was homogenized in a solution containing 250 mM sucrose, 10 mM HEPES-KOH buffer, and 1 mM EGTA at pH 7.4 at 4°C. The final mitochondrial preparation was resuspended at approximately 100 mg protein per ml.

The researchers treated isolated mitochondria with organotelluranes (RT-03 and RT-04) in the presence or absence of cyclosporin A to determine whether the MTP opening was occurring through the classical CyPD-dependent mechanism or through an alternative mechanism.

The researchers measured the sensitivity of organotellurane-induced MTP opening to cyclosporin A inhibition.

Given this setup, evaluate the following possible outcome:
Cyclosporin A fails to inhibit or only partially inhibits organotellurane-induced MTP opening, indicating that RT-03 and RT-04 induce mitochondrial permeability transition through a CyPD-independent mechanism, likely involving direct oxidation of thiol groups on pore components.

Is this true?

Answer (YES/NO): NO